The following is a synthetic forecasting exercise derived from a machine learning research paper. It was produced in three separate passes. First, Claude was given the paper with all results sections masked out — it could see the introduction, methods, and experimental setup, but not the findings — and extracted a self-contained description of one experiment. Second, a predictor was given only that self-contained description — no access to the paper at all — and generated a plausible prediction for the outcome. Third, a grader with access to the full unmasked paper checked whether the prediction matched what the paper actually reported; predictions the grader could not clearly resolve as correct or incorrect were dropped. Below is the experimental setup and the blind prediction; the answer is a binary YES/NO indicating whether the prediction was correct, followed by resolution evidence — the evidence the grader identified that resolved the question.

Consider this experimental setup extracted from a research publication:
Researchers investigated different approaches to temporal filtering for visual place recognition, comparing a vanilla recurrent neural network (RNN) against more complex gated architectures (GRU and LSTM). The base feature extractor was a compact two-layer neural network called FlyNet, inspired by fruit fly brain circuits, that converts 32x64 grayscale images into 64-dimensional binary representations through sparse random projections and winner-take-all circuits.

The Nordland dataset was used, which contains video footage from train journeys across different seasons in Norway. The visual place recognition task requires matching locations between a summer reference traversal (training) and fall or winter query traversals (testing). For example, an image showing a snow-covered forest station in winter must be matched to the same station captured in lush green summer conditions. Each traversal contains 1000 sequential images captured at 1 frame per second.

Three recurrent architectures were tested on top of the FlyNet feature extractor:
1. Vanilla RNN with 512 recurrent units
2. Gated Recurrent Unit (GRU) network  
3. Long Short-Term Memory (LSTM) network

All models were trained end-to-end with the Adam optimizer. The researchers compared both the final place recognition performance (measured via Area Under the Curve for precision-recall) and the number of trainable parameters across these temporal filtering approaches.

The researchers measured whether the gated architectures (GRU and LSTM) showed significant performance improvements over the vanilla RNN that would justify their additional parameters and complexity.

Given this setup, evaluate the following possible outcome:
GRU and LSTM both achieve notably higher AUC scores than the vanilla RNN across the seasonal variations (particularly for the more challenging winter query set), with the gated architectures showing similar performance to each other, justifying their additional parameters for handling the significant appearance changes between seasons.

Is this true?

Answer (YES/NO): NO